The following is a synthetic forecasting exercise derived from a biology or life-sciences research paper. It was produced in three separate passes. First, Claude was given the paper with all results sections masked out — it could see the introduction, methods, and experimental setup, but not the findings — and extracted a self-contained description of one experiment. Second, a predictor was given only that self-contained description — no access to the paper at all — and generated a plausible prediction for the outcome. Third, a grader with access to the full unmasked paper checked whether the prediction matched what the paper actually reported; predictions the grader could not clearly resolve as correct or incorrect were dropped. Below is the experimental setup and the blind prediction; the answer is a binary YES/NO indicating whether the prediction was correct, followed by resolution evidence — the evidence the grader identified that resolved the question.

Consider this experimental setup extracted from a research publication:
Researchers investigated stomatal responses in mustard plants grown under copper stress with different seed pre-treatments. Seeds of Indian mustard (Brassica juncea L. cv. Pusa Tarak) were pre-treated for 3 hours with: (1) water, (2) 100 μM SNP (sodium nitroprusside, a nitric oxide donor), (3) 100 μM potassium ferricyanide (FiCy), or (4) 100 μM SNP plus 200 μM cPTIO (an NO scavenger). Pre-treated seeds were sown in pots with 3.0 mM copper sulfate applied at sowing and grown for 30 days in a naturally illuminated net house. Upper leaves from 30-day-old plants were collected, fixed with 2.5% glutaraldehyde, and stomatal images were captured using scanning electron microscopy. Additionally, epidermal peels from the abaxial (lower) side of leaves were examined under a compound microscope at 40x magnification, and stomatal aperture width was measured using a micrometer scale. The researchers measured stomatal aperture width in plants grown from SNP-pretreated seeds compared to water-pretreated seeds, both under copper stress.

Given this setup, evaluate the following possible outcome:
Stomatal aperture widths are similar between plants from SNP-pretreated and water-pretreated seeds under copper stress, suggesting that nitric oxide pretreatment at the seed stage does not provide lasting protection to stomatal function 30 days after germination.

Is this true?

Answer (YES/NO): NO